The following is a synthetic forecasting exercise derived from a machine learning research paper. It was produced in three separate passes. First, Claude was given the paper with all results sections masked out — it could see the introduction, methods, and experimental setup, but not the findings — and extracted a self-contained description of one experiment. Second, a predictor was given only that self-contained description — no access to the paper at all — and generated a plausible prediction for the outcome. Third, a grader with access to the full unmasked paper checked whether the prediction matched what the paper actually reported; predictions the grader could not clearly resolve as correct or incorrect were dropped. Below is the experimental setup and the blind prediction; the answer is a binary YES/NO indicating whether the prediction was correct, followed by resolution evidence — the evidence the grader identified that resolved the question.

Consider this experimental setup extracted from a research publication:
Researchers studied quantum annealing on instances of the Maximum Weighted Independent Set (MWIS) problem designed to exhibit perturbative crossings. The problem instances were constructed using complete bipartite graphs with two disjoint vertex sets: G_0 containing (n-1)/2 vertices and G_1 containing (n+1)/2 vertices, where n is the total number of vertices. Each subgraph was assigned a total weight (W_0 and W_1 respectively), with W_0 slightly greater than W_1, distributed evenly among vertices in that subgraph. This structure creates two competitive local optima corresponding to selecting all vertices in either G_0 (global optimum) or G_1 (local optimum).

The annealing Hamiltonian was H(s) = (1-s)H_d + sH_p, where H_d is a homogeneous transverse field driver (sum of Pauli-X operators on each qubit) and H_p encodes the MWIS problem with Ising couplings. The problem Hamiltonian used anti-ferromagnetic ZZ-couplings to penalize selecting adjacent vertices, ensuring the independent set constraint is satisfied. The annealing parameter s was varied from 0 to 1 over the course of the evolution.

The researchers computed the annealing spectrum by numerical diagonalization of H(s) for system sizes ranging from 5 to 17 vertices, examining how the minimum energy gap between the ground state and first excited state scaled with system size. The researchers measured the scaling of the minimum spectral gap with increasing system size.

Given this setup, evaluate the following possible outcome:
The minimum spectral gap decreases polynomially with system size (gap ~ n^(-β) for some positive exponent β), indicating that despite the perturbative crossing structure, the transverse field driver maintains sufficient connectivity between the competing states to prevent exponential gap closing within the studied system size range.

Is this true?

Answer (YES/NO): NO